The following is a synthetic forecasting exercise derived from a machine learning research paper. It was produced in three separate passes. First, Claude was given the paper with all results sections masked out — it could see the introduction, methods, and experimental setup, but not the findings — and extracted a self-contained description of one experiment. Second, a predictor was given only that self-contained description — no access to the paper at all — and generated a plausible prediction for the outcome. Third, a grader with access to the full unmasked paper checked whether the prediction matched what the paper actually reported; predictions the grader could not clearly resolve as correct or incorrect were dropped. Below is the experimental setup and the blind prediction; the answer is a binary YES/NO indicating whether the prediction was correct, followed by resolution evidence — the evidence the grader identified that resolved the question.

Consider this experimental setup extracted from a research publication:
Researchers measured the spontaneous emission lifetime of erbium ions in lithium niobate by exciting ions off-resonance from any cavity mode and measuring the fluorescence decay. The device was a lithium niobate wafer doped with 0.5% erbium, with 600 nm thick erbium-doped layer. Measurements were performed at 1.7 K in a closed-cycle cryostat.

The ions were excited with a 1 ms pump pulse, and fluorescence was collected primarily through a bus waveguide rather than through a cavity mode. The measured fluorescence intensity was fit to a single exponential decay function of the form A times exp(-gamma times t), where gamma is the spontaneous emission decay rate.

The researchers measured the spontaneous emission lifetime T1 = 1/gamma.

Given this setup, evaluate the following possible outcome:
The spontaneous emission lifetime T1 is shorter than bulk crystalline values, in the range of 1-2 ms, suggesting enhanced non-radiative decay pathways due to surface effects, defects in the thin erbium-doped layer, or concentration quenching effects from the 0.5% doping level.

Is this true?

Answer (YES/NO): NO